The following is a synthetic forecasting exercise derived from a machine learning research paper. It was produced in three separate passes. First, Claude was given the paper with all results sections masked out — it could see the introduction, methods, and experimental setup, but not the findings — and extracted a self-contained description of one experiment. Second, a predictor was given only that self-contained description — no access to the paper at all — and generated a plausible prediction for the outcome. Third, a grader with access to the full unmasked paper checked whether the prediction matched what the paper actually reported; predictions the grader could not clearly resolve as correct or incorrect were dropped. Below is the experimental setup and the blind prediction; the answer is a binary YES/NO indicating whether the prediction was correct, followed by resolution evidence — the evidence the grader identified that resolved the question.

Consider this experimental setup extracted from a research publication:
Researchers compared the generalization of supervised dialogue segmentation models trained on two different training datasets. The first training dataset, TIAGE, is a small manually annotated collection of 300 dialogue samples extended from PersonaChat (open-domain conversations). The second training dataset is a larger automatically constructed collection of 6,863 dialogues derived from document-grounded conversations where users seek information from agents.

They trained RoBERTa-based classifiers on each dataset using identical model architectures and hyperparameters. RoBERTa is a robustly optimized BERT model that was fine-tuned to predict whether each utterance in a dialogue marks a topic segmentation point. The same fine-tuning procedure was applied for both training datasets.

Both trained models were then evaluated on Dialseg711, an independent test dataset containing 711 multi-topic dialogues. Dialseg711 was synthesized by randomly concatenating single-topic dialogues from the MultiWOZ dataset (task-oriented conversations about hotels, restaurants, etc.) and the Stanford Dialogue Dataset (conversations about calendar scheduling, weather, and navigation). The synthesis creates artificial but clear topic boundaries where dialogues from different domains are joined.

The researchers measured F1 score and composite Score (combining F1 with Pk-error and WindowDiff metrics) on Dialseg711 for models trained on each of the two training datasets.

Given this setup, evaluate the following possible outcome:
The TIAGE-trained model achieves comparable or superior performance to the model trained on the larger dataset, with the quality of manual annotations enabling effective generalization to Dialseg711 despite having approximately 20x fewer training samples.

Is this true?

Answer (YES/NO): YES